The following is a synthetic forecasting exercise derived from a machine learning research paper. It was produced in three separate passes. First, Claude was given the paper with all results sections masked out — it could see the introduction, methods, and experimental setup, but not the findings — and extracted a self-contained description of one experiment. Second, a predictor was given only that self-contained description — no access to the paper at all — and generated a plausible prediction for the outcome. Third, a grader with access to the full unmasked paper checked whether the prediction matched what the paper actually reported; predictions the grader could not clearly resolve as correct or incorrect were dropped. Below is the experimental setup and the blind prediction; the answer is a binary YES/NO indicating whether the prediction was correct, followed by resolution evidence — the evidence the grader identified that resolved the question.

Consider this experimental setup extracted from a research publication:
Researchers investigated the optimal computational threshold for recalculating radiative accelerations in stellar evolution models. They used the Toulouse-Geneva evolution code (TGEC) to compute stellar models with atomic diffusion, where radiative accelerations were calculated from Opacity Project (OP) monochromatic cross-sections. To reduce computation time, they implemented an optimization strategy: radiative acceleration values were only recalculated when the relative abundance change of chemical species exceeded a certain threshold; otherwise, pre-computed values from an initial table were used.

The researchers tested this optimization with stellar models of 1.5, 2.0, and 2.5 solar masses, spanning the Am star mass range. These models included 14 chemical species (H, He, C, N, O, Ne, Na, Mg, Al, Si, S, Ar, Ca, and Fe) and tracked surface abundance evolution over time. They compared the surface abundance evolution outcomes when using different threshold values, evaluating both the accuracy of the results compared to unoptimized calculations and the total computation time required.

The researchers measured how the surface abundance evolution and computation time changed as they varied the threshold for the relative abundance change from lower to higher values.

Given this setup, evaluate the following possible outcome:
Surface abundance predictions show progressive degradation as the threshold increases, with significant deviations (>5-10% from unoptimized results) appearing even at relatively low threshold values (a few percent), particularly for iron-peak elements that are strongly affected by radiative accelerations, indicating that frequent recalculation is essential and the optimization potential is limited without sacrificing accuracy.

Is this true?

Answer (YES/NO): NO